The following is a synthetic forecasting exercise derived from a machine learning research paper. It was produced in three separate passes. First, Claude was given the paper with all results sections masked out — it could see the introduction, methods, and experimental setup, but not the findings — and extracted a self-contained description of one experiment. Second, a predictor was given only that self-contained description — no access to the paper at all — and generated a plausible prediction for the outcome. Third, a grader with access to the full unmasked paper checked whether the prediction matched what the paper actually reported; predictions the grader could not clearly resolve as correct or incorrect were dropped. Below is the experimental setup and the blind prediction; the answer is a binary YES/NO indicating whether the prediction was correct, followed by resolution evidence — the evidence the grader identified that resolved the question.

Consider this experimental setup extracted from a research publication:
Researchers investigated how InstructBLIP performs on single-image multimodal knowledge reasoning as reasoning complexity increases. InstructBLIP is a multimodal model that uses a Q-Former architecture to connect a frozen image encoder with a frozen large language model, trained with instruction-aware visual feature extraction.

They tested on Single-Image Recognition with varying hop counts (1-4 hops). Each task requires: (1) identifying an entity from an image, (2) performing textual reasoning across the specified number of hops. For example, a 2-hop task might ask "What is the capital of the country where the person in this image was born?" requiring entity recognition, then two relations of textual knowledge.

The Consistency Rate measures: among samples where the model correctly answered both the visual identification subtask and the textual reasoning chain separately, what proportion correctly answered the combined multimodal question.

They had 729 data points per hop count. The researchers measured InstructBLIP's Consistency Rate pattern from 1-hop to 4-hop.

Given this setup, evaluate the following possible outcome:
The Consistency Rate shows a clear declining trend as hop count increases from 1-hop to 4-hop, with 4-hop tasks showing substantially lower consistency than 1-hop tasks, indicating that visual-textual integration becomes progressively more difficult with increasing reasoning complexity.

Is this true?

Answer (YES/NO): NO